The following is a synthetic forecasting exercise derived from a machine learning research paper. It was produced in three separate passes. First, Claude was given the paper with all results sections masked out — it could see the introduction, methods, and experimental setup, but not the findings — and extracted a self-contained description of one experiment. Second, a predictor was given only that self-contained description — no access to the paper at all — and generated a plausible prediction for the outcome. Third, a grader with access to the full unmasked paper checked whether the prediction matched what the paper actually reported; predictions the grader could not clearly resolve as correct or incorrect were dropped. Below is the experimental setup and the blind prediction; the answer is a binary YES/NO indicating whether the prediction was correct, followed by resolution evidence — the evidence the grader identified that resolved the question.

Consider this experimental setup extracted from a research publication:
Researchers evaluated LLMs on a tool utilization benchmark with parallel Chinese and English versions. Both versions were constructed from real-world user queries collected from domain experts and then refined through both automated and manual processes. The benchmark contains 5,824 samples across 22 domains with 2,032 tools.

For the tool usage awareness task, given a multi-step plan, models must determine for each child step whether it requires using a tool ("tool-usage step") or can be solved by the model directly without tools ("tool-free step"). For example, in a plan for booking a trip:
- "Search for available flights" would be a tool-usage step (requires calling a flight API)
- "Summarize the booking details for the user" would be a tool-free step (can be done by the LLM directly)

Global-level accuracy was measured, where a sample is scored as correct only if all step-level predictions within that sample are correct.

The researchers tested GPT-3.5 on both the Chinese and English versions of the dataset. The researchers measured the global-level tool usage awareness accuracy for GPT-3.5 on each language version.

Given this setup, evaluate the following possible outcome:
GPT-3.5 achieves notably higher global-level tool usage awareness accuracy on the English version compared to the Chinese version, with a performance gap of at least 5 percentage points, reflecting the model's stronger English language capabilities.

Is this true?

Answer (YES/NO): NO